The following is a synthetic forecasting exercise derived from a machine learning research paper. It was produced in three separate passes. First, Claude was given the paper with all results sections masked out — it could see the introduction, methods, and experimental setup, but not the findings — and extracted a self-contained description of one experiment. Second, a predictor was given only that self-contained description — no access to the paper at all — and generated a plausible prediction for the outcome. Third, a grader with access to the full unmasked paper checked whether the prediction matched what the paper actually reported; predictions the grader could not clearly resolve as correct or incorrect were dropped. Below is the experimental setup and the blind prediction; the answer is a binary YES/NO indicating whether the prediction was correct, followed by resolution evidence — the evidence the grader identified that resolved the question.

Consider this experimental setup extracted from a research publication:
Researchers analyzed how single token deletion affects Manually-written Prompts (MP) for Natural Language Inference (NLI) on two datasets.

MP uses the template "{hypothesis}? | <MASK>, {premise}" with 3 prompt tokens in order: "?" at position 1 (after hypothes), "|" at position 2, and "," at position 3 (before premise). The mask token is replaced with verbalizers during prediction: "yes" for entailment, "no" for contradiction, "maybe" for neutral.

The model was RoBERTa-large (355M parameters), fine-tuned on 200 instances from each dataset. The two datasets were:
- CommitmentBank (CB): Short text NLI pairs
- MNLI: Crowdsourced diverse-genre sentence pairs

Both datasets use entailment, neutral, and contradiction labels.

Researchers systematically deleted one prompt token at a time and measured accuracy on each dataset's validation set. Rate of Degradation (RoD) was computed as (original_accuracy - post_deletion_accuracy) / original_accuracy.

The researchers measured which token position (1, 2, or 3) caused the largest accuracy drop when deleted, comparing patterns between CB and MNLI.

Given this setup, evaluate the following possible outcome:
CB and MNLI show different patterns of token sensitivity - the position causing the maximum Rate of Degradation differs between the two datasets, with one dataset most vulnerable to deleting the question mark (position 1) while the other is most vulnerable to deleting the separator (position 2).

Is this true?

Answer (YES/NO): NO